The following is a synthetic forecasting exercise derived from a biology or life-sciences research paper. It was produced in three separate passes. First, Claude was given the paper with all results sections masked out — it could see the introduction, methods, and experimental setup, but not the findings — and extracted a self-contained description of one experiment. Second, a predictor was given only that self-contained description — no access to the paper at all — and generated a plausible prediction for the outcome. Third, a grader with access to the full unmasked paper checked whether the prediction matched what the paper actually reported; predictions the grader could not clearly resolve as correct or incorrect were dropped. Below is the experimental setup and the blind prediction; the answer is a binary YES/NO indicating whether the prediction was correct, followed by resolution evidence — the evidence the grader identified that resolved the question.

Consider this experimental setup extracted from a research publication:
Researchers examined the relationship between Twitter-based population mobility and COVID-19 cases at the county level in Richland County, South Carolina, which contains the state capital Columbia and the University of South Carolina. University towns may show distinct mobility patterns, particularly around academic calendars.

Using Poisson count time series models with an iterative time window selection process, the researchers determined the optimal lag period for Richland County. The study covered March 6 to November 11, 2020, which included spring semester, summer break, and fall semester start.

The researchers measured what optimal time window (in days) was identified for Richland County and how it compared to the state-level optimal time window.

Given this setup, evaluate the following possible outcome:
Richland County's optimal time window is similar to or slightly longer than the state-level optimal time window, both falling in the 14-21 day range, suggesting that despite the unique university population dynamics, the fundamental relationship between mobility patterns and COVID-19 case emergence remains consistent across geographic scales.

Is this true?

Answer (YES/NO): NO